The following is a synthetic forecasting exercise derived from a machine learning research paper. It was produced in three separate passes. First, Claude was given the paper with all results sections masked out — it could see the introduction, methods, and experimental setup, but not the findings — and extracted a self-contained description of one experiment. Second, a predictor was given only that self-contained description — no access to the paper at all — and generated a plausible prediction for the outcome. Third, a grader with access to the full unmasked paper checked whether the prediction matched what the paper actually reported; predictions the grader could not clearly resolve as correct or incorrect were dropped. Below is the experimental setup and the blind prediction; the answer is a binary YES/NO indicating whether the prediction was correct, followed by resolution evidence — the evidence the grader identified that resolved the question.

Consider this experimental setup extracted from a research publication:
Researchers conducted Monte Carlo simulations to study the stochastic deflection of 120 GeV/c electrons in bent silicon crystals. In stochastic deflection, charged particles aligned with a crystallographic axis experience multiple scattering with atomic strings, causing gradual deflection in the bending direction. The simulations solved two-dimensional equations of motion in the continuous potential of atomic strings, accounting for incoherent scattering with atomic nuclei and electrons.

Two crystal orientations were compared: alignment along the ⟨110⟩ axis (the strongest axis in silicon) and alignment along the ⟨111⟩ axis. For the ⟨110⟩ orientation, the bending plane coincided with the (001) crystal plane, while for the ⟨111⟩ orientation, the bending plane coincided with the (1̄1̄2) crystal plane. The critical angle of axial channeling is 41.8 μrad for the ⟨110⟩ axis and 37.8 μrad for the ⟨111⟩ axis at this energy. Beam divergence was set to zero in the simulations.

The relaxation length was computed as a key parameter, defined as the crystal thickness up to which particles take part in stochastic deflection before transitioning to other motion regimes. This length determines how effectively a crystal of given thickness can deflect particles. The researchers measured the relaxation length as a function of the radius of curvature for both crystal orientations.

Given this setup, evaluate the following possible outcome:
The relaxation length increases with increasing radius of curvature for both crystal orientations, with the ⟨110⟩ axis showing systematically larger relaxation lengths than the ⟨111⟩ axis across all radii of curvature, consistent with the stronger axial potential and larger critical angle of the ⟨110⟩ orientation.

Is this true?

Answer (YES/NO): YES